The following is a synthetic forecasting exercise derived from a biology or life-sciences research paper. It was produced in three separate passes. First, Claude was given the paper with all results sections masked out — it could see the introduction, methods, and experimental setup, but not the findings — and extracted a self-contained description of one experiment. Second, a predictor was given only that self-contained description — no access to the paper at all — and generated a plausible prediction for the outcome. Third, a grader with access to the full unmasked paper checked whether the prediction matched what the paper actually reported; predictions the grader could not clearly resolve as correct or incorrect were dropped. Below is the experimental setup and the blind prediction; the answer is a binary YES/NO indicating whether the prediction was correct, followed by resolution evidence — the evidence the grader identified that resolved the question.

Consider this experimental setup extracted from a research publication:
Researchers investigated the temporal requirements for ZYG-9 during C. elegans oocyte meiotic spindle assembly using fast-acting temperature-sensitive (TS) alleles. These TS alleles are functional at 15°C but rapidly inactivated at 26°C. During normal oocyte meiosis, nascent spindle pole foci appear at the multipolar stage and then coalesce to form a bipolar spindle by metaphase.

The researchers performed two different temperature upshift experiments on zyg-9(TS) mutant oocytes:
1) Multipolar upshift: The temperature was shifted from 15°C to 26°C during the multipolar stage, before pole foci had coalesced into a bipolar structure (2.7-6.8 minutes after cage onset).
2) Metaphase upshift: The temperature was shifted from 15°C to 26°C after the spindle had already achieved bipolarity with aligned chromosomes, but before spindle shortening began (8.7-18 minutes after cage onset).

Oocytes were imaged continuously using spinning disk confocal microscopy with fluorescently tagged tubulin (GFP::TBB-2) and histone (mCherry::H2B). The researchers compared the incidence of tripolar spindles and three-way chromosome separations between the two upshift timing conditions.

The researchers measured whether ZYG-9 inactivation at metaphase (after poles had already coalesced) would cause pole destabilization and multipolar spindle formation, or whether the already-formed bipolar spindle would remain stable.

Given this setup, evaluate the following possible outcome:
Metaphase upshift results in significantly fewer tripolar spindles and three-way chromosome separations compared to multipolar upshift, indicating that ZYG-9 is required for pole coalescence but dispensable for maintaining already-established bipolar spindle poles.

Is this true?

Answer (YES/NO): NO